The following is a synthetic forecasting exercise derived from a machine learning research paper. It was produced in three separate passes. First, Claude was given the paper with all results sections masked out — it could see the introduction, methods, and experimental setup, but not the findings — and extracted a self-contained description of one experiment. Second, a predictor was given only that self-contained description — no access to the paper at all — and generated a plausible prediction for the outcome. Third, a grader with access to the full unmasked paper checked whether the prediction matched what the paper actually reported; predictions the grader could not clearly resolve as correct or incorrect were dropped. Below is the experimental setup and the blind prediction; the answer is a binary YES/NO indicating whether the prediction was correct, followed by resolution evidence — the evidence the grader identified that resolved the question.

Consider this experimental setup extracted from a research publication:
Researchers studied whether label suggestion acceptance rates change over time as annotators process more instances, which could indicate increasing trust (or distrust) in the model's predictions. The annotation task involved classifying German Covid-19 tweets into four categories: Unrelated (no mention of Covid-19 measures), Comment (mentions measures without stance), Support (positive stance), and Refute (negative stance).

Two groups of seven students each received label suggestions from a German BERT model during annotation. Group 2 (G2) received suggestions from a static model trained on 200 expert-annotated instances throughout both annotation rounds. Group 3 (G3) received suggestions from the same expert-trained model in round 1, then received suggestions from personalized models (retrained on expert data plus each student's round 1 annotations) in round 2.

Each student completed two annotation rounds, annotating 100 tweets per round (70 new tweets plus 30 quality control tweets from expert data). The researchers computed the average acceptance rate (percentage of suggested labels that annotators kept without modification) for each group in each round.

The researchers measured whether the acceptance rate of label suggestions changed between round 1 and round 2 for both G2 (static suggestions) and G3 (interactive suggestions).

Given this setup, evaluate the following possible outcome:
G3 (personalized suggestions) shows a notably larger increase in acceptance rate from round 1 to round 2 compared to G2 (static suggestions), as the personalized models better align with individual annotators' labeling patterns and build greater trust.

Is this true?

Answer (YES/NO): NO